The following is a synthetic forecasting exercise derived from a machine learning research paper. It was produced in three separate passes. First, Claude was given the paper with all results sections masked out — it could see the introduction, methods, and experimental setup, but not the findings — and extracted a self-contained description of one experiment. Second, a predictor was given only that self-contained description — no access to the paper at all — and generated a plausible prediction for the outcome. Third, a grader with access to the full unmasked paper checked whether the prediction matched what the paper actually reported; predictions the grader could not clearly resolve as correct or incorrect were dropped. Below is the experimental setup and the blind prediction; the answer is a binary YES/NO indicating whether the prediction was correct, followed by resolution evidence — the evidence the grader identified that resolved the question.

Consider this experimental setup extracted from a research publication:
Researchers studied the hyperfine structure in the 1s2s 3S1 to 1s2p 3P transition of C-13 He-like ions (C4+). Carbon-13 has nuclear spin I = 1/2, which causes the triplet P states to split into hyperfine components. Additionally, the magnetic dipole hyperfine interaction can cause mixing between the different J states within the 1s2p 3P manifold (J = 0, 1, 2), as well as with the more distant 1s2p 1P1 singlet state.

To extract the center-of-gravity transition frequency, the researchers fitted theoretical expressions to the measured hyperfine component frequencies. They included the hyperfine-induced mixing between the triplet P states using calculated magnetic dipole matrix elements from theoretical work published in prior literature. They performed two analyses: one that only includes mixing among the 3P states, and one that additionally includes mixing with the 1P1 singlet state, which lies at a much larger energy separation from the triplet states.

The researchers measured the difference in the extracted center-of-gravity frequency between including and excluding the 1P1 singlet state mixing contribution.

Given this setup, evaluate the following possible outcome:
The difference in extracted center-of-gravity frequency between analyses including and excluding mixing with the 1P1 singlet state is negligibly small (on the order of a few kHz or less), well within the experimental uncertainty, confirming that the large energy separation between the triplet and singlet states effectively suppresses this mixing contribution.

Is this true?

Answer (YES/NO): NO